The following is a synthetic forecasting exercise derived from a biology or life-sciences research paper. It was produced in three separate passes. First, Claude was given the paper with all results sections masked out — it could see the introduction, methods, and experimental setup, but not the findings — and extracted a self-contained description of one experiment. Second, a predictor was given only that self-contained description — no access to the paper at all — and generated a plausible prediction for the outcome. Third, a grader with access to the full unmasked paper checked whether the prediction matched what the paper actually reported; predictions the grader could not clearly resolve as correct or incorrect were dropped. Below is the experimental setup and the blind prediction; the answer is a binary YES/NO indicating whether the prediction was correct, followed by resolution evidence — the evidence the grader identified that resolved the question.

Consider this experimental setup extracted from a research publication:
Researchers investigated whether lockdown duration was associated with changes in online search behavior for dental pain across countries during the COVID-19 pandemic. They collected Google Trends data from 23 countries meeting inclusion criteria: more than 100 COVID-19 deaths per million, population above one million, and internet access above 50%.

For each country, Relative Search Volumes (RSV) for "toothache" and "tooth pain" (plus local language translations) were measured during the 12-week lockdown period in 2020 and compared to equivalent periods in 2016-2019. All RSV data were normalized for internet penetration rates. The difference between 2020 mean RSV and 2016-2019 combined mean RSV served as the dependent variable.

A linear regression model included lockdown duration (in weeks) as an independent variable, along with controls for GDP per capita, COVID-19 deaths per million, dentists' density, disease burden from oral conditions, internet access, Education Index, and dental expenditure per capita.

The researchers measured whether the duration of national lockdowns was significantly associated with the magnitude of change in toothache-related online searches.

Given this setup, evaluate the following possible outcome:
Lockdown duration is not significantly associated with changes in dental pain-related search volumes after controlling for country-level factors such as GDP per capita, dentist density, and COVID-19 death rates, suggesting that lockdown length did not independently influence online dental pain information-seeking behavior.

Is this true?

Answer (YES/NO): YES